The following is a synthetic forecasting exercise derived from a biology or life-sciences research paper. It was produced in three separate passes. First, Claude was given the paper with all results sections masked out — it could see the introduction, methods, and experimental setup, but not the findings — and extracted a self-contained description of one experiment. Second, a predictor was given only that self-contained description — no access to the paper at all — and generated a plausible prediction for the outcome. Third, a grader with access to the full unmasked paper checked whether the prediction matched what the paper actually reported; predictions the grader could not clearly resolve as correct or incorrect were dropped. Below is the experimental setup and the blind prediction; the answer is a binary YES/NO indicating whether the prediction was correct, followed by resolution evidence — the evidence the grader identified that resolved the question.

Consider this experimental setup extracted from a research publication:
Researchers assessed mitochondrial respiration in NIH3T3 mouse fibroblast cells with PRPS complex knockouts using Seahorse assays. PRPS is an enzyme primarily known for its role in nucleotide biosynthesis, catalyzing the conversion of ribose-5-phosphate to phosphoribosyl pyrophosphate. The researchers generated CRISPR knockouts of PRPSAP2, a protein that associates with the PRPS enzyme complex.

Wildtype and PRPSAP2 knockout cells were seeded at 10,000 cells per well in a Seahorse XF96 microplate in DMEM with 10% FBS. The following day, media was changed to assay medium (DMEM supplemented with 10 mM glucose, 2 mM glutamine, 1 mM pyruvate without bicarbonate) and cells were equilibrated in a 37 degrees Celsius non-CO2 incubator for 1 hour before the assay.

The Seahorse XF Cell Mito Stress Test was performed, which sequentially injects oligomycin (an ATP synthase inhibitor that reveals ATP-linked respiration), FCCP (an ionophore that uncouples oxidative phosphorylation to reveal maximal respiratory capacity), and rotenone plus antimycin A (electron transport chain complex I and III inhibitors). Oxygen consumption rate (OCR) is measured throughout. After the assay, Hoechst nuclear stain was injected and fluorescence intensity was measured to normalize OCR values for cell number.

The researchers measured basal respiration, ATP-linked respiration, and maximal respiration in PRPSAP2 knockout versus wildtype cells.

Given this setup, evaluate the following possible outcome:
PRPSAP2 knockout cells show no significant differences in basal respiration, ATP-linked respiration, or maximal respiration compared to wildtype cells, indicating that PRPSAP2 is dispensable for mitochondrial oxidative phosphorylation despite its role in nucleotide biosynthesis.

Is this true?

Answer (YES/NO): NO